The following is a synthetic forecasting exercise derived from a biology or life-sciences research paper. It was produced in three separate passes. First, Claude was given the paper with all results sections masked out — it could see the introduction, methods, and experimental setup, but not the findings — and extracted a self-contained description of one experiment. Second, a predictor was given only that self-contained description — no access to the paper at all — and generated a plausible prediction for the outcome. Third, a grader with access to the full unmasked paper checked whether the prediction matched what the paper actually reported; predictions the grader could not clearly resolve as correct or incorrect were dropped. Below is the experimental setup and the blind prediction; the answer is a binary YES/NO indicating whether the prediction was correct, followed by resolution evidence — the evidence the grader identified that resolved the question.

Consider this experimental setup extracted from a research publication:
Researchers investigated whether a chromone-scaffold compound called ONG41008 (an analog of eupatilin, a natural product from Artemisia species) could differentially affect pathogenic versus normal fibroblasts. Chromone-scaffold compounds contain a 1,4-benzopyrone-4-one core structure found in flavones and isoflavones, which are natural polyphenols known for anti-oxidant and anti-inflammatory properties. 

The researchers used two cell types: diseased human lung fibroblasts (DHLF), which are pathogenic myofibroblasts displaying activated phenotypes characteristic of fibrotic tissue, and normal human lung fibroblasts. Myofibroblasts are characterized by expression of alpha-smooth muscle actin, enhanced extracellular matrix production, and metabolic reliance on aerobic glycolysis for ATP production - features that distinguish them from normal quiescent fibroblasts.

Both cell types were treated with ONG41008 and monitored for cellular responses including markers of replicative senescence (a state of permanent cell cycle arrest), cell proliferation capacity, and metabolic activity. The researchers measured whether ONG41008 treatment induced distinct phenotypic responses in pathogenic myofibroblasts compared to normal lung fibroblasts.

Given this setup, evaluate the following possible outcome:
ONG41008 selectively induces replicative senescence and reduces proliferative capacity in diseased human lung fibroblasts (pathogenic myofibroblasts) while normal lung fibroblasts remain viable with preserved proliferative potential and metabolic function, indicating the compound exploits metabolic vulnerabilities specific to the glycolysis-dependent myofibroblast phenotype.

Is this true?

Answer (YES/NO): YES